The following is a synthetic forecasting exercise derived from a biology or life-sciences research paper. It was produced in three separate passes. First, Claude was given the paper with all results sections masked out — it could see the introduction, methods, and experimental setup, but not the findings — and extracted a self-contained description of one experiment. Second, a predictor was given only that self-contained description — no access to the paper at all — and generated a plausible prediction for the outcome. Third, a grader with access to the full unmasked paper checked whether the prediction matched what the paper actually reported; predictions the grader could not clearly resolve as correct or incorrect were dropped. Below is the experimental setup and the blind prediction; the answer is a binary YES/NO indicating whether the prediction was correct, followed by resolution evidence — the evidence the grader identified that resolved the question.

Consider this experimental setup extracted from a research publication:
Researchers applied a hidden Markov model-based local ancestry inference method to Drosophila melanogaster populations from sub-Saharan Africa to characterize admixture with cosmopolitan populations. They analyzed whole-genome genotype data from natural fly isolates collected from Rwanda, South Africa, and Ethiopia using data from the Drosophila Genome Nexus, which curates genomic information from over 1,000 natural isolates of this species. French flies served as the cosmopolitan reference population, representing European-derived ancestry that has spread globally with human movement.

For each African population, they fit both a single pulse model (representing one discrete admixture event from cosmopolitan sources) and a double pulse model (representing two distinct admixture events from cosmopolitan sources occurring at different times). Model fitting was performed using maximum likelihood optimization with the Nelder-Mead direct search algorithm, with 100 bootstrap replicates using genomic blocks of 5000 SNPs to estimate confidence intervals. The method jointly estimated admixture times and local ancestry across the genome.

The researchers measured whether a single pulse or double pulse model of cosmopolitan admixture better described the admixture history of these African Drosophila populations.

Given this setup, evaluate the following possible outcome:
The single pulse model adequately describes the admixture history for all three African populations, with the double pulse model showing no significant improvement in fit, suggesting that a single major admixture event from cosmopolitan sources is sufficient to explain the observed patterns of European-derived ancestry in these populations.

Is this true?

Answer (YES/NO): NO